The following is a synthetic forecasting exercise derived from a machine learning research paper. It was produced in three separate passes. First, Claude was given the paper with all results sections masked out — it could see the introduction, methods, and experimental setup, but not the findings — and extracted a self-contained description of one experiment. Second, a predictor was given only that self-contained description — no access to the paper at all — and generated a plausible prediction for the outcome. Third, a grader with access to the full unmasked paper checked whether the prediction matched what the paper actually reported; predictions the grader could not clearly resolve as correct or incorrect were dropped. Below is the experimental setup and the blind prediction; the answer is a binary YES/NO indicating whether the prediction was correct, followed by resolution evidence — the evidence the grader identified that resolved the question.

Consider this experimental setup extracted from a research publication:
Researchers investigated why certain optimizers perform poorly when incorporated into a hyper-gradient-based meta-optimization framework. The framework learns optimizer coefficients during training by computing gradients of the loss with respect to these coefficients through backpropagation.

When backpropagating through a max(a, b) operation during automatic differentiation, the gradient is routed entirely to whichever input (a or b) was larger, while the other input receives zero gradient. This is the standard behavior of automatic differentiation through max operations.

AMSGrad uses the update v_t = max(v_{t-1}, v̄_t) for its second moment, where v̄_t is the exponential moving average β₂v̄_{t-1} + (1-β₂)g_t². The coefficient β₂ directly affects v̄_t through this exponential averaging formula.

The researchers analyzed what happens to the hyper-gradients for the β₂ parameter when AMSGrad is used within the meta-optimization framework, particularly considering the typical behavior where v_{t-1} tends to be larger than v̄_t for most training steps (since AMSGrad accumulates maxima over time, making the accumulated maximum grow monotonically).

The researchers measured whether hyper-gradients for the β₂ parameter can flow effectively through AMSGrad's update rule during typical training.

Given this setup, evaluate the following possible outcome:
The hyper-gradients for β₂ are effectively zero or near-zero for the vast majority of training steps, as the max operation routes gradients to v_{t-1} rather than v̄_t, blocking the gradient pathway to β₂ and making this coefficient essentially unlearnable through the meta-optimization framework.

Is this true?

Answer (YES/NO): YES